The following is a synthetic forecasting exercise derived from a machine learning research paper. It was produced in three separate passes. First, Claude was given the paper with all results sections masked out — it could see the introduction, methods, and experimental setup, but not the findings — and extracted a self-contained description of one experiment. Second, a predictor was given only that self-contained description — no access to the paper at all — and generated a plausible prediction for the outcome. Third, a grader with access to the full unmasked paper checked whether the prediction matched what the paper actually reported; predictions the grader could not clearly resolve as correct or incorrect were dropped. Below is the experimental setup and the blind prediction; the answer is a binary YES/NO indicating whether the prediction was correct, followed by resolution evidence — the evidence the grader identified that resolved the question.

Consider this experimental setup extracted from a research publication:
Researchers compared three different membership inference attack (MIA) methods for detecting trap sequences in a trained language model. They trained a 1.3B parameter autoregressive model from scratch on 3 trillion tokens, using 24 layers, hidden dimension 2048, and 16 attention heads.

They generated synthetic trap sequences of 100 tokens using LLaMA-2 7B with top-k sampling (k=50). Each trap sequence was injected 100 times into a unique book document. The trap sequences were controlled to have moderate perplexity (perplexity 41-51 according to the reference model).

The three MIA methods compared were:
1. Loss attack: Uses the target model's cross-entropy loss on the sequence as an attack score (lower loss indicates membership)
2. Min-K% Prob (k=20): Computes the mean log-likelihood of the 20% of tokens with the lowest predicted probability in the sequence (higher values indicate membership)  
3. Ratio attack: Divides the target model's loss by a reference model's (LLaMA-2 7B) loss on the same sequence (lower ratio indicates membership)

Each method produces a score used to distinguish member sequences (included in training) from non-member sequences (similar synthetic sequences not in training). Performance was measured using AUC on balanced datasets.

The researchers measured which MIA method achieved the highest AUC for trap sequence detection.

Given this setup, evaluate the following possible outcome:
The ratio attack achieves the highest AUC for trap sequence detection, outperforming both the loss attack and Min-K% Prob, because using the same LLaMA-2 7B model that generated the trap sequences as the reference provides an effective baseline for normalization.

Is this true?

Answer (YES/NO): YES